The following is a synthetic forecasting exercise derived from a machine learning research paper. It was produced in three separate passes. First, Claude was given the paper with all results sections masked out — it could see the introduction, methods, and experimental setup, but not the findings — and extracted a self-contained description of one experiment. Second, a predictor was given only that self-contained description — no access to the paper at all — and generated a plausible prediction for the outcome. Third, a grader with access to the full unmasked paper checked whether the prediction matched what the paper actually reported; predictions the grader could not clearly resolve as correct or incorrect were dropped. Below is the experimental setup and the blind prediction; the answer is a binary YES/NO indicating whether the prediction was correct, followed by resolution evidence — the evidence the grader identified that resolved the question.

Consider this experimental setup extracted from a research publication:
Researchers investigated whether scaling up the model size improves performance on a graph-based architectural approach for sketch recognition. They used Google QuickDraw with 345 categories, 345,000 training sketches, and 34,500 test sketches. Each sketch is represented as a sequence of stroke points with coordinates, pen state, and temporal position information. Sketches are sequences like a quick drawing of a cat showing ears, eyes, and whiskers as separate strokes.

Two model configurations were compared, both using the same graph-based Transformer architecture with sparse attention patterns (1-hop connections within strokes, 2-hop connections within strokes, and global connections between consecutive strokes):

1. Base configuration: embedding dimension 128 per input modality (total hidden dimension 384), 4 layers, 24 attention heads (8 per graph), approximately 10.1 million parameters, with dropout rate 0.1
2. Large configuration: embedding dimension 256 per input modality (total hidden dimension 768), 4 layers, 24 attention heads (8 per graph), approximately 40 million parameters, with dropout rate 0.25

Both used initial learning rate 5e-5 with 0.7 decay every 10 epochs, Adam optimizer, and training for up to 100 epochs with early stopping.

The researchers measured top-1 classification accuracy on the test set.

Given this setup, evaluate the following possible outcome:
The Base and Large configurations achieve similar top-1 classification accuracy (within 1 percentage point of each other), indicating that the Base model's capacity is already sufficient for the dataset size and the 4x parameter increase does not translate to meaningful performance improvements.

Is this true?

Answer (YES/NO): NO